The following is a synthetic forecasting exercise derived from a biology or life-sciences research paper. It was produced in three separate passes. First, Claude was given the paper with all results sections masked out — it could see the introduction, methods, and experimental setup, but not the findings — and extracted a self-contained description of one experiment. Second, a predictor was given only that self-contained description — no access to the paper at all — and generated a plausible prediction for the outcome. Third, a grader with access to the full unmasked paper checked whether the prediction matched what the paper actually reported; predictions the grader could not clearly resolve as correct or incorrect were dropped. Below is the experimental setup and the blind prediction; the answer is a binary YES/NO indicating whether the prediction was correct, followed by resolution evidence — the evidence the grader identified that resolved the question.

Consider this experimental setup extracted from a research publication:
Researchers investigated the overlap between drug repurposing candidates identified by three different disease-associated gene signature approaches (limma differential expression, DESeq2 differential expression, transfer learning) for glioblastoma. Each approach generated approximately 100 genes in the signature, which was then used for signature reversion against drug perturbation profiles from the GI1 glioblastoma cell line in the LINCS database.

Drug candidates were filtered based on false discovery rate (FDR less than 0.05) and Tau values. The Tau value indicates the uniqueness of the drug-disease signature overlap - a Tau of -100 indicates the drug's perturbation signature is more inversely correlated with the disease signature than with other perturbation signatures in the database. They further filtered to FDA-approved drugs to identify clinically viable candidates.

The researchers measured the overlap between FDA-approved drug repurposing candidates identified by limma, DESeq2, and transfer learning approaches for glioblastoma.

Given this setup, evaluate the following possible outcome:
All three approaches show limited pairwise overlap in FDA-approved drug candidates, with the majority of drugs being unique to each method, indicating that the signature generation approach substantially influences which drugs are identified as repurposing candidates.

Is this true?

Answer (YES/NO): YES